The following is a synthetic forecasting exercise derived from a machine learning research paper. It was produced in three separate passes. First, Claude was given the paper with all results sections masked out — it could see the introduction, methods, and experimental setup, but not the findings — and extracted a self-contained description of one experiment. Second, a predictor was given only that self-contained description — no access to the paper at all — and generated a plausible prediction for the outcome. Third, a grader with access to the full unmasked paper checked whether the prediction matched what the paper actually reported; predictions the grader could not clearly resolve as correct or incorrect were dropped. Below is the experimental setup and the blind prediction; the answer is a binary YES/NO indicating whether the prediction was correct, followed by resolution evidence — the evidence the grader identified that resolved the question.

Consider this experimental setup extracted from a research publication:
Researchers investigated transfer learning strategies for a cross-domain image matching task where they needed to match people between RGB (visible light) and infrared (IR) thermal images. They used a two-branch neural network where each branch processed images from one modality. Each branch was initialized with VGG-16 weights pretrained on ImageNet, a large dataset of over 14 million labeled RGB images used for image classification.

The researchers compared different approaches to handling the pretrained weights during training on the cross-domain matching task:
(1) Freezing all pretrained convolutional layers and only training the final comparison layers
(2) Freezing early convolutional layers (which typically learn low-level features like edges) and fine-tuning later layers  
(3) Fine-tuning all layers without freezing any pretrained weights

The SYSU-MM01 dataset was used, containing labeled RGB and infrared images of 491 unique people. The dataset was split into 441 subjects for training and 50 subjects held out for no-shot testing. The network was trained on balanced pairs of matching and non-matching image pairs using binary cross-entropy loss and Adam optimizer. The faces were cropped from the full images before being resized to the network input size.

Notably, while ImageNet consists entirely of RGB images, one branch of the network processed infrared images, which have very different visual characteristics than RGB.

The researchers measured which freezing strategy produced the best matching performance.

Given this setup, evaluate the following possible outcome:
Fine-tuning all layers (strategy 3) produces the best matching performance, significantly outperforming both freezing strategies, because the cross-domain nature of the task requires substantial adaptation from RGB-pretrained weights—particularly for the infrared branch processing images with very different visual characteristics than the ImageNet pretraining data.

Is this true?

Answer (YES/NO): NO